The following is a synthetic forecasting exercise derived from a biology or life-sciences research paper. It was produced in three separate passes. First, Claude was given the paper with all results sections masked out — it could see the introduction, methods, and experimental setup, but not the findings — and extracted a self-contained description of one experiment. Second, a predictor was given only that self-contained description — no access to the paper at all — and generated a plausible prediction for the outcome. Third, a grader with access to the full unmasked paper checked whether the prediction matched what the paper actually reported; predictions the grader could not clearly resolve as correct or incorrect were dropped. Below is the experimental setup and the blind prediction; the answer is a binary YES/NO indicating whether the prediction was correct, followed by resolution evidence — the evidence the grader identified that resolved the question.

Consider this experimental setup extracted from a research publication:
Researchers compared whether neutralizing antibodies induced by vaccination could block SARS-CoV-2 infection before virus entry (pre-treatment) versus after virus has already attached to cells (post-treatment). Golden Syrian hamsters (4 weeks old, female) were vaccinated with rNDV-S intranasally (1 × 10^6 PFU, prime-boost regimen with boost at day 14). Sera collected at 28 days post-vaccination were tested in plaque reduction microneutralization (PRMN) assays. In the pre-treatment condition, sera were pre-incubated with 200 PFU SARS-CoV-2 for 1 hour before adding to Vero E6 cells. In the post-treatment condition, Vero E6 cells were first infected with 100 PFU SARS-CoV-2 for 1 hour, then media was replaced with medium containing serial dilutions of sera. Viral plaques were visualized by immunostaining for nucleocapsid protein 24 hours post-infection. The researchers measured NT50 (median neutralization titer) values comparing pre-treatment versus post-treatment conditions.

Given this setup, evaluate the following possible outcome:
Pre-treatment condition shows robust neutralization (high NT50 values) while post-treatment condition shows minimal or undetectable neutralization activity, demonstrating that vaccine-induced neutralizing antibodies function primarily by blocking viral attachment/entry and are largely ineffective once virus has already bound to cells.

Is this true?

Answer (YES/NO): NO